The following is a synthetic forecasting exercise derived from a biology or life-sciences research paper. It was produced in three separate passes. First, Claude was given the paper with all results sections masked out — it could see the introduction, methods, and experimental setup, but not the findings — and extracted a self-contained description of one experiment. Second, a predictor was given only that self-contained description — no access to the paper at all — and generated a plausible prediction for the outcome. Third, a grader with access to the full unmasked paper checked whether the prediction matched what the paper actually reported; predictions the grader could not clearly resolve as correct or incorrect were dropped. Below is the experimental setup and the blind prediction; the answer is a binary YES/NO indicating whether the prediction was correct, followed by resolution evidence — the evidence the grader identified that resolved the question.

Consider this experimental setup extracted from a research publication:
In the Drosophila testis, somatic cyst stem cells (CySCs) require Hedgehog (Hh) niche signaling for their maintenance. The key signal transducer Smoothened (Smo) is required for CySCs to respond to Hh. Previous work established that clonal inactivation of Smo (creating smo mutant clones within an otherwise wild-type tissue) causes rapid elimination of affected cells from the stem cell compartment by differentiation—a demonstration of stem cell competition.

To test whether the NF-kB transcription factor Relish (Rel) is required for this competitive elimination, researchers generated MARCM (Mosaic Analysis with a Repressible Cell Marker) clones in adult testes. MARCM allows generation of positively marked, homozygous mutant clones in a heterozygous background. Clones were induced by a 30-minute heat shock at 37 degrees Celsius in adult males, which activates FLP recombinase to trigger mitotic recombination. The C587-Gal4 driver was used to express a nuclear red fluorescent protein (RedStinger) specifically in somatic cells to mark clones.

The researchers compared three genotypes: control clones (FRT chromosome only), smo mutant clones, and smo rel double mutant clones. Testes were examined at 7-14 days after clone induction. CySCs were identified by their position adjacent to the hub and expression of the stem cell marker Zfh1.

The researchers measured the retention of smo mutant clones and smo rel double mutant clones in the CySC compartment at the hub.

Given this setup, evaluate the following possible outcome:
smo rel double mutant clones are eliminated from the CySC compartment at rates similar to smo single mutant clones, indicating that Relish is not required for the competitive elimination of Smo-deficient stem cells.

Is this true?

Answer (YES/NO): NO